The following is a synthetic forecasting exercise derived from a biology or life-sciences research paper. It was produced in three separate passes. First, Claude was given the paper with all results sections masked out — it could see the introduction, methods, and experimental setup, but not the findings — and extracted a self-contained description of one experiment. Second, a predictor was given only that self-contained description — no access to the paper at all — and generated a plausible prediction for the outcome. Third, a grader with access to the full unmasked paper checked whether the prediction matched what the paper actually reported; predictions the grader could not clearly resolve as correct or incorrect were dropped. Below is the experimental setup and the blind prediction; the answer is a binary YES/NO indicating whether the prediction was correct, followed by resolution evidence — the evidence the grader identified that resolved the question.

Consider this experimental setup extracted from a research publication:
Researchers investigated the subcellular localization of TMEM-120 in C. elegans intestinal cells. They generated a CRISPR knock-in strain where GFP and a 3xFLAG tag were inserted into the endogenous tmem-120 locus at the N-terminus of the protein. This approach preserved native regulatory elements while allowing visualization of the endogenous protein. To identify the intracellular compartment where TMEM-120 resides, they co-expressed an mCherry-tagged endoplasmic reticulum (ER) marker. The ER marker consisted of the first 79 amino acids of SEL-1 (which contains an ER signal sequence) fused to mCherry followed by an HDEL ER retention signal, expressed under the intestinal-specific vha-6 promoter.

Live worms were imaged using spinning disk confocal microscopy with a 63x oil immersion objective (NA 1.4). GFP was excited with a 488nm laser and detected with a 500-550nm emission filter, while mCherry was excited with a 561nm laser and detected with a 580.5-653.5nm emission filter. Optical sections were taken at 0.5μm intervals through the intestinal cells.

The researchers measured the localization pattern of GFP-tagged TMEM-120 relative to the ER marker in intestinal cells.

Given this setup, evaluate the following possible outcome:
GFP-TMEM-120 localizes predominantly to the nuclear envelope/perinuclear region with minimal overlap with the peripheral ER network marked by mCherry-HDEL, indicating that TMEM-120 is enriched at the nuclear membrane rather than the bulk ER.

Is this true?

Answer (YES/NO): NO